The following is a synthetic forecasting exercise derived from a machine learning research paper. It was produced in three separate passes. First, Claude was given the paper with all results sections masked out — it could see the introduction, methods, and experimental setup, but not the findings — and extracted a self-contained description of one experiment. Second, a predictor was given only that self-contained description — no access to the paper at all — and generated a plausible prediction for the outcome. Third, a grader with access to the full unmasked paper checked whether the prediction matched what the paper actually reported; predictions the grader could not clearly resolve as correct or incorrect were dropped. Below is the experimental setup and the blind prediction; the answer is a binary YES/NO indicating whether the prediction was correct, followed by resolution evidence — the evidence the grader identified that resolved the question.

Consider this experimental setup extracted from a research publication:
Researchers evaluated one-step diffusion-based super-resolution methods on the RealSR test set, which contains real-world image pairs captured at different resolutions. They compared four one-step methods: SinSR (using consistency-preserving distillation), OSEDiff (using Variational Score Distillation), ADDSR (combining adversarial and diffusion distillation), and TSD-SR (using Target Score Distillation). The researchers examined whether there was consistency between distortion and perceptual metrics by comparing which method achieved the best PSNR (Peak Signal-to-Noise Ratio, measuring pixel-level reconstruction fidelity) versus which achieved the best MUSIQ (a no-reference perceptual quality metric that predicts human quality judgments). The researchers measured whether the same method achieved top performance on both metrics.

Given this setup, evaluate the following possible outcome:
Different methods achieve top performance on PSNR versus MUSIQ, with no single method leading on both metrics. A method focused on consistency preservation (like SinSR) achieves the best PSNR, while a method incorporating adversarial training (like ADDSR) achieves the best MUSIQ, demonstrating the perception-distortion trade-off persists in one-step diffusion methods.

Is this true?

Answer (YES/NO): NO